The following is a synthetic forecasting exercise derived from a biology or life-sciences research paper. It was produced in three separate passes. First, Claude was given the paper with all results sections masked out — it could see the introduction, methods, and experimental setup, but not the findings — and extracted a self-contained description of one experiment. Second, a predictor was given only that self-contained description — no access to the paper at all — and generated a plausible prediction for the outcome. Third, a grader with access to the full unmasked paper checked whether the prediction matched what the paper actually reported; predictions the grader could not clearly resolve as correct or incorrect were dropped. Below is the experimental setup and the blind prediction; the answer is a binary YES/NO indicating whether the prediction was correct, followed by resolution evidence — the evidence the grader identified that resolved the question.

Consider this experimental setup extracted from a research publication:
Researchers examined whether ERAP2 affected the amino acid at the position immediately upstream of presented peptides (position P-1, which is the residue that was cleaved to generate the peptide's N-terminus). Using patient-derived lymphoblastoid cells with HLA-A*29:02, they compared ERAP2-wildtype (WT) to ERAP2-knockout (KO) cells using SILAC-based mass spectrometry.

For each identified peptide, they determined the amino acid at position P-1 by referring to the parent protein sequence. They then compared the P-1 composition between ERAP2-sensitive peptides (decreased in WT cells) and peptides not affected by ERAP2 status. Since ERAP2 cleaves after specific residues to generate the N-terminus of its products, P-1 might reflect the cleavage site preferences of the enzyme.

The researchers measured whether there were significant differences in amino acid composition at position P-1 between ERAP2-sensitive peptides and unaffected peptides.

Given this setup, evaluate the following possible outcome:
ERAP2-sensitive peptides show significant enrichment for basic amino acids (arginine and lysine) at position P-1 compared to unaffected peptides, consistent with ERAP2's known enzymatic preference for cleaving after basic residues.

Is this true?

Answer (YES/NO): NO